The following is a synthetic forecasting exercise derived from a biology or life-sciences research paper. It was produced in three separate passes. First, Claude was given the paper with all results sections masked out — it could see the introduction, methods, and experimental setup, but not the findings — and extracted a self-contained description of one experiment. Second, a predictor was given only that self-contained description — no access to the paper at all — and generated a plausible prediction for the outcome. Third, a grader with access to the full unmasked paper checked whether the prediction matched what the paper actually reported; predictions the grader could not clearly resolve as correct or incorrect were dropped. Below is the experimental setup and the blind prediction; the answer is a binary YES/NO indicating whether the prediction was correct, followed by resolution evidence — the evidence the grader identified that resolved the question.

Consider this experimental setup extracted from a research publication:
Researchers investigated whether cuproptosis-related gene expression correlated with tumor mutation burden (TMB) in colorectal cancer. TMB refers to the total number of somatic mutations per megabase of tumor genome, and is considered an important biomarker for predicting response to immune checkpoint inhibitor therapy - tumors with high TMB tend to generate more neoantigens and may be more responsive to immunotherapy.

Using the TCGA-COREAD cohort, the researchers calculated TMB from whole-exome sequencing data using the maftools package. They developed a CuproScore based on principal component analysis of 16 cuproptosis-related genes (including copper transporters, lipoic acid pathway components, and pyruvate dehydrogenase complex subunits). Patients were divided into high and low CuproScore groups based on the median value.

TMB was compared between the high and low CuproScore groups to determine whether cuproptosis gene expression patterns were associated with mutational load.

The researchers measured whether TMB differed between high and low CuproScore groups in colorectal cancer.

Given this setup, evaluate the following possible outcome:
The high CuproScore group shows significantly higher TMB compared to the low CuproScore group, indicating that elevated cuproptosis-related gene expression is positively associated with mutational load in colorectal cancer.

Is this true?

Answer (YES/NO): YES